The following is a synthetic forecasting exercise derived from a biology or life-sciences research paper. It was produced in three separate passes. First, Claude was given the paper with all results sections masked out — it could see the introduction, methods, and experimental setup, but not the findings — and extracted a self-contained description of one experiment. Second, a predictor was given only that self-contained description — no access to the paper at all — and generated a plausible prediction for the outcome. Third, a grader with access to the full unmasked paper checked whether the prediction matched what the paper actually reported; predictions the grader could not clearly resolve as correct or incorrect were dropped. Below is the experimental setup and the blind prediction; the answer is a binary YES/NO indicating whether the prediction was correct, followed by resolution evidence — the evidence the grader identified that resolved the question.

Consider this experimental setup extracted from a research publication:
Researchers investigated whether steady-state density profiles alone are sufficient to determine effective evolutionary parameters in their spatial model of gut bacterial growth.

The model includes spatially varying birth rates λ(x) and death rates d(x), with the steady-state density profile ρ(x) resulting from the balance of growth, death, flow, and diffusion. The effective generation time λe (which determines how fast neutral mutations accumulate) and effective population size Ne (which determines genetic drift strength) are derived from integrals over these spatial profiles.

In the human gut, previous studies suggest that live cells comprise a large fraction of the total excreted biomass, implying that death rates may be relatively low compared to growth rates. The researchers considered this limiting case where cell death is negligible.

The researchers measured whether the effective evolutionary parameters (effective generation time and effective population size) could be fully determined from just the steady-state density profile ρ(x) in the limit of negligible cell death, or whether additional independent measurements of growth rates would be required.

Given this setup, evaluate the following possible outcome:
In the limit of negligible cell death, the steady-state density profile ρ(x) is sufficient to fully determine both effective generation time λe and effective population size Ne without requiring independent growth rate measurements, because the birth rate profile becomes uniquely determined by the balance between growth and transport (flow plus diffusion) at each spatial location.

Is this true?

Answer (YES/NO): YES